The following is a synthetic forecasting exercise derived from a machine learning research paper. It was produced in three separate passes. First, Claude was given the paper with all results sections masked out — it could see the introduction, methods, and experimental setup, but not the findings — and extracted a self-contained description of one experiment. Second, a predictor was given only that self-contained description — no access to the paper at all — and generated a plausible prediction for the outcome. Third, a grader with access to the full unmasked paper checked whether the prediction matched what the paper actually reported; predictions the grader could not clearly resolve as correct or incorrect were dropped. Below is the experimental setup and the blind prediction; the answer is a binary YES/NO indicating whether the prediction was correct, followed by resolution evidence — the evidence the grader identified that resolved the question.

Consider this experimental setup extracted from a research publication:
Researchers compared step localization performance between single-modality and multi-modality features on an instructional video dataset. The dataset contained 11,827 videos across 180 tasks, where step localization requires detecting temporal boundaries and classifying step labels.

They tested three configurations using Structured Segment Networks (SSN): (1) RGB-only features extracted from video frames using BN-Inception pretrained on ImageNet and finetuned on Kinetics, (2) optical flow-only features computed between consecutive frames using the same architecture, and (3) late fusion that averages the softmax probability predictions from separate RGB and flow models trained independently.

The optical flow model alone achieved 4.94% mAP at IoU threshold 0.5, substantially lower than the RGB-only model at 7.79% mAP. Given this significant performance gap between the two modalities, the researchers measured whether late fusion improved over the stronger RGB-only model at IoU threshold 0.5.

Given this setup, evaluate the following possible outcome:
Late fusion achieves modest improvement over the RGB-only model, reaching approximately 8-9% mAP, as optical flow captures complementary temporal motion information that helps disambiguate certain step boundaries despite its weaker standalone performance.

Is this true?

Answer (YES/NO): YES